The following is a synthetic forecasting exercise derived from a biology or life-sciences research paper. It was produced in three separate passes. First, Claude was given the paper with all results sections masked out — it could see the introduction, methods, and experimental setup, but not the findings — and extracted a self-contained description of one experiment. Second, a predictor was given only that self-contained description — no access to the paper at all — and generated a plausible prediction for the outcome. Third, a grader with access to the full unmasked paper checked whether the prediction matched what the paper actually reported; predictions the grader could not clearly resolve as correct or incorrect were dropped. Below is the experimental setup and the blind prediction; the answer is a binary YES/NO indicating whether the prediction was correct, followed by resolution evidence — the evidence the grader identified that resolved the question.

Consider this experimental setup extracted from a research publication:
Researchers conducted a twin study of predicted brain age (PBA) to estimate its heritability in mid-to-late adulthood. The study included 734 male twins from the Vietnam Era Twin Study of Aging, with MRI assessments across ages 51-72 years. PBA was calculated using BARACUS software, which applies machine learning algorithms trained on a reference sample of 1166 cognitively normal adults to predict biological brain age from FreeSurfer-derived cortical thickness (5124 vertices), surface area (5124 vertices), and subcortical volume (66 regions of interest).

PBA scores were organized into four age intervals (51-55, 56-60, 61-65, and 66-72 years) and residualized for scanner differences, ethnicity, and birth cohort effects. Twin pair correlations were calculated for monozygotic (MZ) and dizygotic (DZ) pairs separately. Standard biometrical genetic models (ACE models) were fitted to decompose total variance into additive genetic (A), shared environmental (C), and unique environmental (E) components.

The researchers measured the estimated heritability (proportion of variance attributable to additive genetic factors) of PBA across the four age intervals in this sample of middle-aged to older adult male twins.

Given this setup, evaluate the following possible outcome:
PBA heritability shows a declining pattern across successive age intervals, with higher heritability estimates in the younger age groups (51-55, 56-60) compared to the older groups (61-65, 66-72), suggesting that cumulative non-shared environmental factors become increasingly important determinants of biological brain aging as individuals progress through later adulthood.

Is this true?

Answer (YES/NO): NO